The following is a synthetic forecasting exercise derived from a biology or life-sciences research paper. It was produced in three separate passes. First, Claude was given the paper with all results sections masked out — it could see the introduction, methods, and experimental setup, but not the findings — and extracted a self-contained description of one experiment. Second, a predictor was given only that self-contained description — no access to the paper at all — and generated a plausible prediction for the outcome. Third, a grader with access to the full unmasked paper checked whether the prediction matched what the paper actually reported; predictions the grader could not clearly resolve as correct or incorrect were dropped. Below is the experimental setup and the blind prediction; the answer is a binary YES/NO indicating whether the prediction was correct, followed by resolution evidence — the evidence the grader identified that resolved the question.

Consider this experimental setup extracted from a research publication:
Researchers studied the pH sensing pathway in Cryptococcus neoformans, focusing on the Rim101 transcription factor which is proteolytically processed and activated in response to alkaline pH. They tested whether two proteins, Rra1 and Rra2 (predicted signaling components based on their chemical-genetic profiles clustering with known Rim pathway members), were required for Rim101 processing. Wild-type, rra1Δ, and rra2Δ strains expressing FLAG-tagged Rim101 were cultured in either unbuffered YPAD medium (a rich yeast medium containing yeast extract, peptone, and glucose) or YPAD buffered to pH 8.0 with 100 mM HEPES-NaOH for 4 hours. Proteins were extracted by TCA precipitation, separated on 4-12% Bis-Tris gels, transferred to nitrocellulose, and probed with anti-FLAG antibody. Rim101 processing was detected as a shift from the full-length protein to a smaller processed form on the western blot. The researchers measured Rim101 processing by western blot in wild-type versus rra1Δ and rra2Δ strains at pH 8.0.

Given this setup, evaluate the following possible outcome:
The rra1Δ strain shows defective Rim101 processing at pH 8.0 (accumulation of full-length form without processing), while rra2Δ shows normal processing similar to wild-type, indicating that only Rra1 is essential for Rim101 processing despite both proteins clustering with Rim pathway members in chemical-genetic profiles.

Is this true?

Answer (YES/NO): NO